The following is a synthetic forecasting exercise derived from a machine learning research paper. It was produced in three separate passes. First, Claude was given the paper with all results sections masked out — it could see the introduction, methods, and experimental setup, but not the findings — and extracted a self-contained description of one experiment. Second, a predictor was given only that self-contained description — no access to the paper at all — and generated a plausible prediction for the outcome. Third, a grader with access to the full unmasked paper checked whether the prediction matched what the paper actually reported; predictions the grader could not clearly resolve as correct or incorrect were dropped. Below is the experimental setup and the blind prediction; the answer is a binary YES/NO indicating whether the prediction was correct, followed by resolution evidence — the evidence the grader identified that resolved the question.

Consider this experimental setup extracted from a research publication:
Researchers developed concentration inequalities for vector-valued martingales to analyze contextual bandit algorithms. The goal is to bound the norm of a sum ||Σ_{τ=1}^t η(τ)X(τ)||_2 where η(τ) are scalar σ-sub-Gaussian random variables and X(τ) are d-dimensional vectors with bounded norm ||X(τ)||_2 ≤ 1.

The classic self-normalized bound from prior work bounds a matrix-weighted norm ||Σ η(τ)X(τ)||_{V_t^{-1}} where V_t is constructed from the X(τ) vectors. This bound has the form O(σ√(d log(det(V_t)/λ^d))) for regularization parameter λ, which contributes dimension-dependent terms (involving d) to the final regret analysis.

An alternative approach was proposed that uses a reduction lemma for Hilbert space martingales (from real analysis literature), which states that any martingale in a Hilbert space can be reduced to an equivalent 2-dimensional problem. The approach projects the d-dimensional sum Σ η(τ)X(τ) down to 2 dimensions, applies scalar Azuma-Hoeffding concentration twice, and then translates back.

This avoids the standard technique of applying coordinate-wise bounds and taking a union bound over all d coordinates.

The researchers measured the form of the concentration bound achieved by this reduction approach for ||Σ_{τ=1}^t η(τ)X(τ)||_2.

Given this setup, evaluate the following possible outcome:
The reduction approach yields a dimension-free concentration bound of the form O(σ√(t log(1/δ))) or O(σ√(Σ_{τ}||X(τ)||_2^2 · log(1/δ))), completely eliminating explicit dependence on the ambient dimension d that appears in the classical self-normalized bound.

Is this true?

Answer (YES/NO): NO